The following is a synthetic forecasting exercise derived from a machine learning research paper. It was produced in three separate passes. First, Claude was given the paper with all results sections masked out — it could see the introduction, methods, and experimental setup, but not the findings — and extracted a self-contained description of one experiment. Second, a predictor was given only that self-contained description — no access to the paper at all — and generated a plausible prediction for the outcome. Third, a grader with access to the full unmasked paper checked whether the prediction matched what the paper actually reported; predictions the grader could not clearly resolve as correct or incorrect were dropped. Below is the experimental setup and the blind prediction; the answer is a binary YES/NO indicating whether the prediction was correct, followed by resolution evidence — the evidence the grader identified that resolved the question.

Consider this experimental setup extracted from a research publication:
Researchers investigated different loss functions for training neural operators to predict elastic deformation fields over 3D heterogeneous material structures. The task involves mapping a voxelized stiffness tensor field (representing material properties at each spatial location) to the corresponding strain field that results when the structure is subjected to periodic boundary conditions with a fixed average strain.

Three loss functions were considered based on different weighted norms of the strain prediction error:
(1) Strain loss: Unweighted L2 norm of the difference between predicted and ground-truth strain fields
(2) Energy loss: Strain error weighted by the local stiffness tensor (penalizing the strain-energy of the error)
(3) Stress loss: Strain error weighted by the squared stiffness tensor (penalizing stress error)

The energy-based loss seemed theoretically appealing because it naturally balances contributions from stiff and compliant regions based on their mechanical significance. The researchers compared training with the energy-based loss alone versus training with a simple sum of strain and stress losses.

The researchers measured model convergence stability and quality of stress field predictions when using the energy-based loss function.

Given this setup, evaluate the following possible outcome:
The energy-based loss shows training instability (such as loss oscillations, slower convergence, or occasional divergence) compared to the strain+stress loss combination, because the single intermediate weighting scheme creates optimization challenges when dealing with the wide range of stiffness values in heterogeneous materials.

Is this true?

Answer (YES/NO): YES